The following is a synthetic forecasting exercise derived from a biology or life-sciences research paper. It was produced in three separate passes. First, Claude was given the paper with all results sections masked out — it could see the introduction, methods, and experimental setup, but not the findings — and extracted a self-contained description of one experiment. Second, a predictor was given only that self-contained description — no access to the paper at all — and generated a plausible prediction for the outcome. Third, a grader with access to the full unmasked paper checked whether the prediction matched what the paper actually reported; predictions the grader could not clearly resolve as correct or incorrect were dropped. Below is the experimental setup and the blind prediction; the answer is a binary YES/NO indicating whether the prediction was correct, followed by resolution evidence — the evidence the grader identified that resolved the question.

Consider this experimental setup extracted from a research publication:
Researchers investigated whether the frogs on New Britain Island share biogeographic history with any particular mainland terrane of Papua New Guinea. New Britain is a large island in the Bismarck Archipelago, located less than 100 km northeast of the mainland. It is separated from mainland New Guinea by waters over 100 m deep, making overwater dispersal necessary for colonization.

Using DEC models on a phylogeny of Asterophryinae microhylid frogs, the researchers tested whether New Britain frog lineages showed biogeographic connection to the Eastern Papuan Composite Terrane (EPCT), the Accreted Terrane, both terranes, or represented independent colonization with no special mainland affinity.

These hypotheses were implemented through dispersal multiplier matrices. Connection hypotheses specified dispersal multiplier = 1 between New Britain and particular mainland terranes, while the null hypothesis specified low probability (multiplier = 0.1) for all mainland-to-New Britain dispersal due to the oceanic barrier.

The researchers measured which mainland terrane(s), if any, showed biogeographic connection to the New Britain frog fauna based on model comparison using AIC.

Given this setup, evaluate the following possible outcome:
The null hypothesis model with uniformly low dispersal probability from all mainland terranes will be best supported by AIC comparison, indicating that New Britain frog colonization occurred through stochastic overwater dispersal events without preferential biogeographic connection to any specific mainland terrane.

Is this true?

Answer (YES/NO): NO